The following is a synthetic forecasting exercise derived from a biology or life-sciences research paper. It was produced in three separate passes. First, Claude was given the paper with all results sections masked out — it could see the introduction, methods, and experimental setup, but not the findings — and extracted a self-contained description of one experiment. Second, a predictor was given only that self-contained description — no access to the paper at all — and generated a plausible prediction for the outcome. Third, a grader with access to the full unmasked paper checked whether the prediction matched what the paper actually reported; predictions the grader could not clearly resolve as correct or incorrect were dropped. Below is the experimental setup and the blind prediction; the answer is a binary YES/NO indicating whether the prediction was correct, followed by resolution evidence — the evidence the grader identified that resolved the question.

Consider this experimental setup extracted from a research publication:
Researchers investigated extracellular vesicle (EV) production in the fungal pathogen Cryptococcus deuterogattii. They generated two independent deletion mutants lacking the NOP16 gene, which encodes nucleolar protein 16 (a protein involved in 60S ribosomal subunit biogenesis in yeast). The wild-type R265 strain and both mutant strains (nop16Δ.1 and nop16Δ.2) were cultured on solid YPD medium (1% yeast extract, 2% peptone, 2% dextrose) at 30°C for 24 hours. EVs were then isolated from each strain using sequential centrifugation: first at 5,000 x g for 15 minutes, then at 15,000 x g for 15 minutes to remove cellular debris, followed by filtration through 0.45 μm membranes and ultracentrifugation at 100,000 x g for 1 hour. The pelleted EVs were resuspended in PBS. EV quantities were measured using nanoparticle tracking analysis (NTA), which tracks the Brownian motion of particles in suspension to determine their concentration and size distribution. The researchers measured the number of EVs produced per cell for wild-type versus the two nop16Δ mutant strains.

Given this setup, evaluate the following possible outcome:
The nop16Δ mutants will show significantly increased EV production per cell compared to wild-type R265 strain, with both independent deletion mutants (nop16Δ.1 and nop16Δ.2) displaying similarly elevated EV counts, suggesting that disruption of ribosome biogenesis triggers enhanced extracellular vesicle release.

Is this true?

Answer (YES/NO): NO